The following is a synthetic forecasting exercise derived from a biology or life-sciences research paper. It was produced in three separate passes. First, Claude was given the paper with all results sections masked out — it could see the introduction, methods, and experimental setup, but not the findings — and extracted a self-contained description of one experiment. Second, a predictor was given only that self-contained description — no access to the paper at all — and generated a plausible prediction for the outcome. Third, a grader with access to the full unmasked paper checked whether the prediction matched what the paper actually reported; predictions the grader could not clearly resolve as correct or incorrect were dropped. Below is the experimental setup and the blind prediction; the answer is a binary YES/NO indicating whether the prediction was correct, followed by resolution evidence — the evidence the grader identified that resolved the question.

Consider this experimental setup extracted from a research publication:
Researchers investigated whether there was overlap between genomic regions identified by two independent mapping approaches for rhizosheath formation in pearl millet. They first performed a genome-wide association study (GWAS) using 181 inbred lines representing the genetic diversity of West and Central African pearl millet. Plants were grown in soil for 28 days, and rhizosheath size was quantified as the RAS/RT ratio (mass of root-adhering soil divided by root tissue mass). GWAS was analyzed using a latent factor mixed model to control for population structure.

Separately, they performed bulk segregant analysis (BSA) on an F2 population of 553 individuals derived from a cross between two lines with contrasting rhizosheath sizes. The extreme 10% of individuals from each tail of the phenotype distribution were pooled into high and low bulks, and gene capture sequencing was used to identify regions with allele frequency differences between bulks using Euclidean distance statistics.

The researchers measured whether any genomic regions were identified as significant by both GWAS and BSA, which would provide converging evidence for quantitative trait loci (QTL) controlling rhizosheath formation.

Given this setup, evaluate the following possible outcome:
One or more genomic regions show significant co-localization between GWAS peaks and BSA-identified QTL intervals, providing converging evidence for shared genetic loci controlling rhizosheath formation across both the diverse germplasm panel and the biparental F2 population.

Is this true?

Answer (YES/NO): YES